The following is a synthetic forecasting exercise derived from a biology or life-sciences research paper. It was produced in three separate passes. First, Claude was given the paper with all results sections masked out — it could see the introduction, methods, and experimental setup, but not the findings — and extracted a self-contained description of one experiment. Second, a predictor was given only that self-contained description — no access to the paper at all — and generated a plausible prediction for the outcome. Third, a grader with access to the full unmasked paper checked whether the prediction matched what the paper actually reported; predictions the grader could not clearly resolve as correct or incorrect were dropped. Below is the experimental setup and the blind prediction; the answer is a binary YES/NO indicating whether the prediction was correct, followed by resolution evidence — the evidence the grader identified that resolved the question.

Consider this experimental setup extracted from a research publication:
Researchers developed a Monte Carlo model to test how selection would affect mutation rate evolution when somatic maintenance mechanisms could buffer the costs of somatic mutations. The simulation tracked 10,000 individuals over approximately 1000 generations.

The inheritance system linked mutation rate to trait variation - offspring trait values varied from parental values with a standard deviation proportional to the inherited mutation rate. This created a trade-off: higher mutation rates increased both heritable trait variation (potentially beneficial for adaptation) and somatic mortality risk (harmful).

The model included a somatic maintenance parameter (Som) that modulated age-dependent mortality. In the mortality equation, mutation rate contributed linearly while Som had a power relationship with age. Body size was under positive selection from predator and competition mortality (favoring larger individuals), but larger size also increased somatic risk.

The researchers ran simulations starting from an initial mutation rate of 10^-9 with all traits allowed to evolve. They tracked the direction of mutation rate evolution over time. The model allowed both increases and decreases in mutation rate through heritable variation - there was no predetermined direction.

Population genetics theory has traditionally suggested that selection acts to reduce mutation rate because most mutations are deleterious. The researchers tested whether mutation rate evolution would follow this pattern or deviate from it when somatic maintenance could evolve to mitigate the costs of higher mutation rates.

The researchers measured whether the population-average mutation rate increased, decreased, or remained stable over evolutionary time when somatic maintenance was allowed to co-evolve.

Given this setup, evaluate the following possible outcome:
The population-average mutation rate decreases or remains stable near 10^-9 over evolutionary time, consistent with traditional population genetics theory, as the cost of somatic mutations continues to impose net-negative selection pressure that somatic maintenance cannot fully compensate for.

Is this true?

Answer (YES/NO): NO